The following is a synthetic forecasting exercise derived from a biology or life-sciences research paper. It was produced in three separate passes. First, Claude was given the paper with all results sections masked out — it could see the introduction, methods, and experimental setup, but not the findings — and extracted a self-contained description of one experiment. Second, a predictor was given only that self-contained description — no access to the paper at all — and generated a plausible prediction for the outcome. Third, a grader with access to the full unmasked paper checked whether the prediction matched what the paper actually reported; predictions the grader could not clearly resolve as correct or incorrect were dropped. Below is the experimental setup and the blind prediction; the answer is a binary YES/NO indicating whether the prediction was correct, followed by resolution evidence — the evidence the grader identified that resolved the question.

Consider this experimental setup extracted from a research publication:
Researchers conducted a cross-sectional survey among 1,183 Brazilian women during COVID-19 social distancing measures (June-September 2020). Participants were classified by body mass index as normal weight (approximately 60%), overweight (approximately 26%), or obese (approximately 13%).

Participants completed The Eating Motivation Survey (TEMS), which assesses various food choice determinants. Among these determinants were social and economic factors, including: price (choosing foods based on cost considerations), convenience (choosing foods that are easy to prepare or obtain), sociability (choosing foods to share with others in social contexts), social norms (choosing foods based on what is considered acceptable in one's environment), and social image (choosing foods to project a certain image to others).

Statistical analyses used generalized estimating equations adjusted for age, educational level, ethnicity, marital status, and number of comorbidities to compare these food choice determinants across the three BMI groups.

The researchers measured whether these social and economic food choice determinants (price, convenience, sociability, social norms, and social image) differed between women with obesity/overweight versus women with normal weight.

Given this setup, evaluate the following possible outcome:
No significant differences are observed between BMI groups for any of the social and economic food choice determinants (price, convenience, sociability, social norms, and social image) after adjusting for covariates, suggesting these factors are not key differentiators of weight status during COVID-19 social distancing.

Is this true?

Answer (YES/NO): YES